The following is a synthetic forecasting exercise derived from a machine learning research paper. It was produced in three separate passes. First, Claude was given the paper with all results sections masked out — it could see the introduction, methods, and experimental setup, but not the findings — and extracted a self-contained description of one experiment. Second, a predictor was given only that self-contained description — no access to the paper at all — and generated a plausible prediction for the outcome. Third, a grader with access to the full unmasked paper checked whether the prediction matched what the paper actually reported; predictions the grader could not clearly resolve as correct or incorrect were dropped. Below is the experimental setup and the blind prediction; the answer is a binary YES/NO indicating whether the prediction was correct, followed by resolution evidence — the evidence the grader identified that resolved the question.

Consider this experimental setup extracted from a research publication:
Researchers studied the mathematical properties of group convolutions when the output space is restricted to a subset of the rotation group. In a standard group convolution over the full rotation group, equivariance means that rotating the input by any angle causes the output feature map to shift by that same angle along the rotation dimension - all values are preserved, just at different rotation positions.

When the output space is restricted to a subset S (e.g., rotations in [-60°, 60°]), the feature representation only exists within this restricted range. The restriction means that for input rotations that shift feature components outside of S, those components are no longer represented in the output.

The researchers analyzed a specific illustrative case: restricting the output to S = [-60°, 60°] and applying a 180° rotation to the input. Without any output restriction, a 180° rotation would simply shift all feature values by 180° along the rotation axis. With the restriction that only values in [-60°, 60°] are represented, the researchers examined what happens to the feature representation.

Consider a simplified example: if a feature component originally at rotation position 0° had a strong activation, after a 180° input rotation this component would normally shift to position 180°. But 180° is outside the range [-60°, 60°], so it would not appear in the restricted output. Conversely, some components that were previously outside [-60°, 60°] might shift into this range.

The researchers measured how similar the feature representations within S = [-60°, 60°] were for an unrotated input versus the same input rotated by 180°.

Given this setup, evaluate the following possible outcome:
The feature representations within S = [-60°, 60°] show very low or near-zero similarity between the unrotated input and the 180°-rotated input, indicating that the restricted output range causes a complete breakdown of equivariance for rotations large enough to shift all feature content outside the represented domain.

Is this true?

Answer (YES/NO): YES